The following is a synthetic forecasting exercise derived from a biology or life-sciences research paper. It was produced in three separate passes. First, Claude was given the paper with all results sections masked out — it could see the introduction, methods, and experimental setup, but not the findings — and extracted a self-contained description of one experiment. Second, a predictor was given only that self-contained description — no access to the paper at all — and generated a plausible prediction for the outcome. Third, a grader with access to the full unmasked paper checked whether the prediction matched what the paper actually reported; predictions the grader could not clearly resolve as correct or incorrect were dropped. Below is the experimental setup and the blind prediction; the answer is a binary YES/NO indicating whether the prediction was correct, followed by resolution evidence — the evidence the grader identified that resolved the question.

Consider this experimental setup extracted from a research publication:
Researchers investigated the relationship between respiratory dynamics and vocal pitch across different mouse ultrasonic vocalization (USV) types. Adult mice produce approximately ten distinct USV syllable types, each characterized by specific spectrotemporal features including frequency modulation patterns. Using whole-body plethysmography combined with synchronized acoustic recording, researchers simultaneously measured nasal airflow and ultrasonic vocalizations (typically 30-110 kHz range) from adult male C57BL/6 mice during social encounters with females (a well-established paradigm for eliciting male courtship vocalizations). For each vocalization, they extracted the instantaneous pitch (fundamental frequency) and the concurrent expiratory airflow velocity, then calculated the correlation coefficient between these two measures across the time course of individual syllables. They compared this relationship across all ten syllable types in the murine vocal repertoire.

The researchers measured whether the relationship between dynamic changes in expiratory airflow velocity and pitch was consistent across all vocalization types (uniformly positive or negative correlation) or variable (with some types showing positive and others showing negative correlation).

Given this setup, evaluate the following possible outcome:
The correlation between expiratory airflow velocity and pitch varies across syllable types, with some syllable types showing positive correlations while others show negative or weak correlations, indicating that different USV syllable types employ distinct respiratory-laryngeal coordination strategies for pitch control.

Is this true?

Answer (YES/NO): YES